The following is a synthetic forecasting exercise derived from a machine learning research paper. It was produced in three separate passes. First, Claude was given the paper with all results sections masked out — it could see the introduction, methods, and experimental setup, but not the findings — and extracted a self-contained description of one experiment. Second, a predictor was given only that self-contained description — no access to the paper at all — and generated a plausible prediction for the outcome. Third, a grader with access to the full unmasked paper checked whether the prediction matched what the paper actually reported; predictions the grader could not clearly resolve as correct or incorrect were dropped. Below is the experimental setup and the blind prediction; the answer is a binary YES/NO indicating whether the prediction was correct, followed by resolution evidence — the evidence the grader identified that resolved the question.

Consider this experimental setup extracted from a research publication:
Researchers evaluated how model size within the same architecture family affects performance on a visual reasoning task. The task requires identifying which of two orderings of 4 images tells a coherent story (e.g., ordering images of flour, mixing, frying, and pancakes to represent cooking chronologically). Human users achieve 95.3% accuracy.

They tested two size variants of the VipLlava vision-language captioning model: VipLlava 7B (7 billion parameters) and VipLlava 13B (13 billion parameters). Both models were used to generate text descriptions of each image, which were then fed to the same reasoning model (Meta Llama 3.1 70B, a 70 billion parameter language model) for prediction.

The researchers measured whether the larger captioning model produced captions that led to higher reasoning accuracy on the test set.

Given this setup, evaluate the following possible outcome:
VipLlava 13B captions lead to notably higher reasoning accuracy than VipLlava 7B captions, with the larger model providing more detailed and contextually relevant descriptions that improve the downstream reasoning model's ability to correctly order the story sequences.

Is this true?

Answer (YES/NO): NO